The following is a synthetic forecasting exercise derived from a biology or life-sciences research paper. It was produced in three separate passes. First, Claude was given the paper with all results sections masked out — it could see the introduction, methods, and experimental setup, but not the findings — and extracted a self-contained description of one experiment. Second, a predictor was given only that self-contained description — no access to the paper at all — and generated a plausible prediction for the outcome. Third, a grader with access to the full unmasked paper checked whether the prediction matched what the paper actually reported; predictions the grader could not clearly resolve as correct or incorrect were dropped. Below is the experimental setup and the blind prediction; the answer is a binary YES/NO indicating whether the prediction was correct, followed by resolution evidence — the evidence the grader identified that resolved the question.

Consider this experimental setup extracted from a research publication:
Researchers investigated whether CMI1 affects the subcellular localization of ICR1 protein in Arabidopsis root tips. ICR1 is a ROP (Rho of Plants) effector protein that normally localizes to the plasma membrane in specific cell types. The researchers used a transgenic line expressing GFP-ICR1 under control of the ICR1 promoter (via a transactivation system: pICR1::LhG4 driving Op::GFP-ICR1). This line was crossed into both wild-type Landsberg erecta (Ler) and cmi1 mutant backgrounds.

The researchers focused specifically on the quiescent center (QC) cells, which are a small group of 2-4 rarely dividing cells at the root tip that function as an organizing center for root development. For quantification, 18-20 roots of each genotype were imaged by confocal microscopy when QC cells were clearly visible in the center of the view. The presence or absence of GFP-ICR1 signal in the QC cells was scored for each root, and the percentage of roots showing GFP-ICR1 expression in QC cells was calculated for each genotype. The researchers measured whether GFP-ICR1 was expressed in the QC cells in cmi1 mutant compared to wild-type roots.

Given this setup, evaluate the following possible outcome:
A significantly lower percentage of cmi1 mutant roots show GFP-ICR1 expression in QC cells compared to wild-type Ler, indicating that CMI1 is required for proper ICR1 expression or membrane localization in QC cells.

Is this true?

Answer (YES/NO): NO